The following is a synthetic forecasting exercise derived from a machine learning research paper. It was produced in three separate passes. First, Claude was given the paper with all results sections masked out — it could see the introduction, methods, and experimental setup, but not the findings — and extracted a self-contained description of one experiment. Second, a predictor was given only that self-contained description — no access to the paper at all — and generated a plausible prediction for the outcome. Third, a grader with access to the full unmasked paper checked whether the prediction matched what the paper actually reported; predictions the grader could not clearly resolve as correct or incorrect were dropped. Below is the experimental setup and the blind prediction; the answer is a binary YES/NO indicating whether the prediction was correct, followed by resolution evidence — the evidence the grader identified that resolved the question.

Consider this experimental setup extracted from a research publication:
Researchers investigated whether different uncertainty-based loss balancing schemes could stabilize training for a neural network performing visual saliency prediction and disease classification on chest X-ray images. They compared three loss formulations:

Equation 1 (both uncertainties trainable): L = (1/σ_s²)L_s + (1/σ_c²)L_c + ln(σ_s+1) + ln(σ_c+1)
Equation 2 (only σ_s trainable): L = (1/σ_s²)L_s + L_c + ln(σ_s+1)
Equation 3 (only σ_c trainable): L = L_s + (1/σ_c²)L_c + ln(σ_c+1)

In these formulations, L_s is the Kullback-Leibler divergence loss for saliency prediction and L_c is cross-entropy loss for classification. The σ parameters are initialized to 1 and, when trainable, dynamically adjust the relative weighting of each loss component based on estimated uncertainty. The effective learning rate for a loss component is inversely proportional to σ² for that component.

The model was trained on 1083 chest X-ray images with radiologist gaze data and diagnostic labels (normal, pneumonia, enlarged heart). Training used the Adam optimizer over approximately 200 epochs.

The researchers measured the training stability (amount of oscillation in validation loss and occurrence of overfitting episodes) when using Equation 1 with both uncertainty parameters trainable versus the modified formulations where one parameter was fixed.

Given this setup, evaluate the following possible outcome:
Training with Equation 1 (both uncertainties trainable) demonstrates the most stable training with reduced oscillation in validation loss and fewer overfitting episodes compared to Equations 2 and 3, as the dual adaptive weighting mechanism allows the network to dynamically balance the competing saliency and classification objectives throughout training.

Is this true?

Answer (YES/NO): NO